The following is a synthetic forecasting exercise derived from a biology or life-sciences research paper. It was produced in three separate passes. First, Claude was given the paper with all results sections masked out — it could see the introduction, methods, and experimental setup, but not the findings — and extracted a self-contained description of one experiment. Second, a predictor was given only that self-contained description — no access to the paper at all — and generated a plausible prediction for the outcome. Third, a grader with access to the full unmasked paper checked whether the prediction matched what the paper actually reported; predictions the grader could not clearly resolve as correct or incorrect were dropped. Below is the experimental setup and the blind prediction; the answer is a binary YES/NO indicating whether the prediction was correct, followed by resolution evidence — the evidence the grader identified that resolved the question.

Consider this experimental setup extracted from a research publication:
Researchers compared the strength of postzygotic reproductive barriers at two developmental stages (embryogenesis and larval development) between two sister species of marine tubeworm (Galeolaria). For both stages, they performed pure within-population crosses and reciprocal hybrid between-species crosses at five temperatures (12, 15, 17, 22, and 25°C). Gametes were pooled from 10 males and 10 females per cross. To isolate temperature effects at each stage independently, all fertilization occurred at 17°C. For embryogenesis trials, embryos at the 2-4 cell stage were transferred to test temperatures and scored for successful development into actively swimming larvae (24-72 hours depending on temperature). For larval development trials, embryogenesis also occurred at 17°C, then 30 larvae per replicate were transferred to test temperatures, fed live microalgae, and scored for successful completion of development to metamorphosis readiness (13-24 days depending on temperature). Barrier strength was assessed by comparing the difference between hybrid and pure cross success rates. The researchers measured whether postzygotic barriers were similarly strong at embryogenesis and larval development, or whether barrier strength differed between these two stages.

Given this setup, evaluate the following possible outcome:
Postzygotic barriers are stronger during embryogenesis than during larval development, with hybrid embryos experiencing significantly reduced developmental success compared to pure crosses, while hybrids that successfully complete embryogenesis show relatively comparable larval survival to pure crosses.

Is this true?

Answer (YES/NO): NO